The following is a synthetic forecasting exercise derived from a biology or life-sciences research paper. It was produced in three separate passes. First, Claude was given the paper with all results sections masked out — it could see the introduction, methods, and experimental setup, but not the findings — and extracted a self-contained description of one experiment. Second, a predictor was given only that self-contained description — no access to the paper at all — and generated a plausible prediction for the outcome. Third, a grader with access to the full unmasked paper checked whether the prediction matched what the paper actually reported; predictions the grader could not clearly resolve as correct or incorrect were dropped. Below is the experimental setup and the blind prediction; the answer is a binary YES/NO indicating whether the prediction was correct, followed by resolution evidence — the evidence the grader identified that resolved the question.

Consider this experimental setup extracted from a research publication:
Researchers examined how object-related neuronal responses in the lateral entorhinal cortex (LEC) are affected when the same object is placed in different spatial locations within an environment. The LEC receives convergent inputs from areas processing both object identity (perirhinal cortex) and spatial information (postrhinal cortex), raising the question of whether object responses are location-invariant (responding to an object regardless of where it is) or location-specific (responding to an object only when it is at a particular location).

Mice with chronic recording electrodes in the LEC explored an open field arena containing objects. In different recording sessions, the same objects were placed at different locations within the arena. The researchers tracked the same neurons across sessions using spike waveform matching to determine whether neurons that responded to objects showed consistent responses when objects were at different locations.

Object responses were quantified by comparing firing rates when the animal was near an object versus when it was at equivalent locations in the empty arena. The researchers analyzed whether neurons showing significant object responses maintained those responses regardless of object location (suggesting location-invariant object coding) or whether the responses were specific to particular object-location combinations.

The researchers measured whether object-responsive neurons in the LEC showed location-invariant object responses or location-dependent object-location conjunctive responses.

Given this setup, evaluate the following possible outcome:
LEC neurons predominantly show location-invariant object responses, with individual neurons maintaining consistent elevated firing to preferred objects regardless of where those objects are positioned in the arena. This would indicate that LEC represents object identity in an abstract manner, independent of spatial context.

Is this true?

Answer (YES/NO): YES